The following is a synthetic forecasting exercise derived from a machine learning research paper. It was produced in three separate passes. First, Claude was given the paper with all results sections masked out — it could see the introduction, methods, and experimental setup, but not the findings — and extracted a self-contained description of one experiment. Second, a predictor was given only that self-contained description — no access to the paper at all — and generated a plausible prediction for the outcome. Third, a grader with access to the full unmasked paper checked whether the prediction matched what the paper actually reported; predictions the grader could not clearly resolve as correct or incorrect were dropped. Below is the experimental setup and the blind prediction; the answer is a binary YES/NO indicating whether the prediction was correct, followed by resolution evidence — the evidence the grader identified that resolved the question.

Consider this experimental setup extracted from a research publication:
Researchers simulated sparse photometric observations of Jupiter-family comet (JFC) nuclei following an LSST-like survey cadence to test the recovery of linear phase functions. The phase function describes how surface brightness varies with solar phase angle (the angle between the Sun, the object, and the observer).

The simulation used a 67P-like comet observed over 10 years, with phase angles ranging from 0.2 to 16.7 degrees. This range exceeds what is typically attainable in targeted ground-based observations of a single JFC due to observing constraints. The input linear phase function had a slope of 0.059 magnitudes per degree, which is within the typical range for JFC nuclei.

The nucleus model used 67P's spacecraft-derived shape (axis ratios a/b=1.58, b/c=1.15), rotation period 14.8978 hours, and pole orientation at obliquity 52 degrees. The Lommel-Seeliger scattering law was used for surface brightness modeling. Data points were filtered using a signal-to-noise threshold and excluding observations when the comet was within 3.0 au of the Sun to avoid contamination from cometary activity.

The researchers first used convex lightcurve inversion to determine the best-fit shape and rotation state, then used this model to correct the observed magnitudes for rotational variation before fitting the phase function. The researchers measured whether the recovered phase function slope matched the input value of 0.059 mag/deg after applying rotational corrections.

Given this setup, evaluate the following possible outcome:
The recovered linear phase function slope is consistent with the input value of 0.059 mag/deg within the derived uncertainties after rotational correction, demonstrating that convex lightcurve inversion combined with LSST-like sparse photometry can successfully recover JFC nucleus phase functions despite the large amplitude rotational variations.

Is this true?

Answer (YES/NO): YES